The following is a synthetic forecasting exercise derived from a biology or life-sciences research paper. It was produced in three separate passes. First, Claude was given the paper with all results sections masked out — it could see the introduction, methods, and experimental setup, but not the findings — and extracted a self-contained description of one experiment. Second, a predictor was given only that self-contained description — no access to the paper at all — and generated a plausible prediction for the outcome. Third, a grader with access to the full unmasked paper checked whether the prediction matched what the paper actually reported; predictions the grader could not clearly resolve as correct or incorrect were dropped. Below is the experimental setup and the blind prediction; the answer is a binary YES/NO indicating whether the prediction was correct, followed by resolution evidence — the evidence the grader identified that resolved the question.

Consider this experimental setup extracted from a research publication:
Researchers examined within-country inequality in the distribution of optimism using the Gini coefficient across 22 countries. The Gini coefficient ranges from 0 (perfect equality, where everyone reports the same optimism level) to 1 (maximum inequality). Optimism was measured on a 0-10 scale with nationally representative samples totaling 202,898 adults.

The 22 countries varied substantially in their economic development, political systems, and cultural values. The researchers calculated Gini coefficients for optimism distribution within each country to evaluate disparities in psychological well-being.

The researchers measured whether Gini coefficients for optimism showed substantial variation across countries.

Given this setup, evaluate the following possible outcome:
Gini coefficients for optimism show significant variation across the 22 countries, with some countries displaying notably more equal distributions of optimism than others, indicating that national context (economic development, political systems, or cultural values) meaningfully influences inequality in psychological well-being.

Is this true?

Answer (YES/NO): YES